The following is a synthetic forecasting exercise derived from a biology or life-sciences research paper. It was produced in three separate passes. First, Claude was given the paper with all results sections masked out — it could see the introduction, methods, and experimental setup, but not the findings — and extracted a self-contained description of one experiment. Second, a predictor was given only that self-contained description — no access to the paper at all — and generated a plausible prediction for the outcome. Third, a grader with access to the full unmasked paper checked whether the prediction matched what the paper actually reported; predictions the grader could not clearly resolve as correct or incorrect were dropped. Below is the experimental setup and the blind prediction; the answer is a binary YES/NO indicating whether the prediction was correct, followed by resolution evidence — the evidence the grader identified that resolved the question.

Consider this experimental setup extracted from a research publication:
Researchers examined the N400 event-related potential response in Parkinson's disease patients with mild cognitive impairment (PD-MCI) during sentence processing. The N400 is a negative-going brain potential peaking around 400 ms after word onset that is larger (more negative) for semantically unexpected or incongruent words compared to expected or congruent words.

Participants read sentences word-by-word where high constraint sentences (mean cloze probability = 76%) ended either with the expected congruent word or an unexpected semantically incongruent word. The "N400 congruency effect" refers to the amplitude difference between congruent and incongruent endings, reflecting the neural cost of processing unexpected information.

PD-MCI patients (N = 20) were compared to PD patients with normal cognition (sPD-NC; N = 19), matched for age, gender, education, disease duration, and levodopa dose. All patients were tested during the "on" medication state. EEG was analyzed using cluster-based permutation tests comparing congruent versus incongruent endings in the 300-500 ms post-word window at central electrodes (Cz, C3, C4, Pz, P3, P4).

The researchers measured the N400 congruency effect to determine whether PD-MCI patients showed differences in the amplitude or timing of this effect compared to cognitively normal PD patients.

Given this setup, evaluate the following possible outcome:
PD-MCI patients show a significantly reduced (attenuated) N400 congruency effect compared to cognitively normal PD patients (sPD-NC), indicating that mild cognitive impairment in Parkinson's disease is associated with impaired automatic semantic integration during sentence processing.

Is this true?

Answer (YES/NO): NO